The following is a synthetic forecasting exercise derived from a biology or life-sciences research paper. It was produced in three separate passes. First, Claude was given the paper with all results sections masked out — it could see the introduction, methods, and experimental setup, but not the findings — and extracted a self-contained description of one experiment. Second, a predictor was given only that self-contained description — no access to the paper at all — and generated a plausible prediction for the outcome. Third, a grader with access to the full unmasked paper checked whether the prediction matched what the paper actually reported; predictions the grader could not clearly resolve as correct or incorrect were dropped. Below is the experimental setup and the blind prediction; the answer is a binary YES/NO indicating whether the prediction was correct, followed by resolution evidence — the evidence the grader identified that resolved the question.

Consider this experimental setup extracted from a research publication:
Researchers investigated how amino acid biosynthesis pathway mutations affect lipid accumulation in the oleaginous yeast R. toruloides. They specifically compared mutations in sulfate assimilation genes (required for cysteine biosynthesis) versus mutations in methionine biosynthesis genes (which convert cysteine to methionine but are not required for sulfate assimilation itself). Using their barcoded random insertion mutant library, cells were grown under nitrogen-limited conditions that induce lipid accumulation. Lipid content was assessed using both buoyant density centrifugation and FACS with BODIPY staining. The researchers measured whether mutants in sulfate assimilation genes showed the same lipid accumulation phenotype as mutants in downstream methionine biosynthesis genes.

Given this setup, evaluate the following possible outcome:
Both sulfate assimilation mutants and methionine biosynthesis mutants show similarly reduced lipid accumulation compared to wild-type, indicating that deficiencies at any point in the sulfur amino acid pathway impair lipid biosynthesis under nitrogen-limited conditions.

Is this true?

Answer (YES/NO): NO